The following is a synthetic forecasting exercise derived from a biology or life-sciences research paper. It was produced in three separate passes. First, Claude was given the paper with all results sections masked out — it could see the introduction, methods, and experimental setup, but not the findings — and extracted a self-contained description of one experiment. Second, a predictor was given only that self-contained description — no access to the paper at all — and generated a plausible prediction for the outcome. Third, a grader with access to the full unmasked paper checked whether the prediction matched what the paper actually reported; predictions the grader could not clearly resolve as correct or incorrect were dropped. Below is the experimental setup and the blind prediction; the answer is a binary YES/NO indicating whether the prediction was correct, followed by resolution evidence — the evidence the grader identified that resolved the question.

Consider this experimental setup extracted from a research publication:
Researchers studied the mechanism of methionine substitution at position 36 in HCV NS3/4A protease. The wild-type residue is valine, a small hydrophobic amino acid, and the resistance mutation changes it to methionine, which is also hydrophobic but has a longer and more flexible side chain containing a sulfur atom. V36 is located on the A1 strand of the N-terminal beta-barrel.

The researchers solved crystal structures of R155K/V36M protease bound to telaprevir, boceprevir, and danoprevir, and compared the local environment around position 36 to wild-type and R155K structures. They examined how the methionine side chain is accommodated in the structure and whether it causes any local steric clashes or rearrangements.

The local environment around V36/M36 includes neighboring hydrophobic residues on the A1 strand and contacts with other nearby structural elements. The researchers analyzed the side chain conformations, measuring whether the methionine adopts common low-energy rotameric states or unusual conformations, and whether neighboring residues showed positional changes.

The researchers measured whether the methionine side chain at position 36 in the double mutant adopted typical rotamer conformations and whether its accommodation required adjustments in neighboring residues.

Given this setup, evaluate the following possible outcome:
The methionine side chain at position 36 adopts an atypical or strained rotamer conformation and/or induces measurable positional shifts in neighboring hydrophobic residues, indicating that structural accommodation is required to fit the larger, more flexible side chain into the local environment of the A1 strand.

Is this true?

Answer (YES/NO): YES